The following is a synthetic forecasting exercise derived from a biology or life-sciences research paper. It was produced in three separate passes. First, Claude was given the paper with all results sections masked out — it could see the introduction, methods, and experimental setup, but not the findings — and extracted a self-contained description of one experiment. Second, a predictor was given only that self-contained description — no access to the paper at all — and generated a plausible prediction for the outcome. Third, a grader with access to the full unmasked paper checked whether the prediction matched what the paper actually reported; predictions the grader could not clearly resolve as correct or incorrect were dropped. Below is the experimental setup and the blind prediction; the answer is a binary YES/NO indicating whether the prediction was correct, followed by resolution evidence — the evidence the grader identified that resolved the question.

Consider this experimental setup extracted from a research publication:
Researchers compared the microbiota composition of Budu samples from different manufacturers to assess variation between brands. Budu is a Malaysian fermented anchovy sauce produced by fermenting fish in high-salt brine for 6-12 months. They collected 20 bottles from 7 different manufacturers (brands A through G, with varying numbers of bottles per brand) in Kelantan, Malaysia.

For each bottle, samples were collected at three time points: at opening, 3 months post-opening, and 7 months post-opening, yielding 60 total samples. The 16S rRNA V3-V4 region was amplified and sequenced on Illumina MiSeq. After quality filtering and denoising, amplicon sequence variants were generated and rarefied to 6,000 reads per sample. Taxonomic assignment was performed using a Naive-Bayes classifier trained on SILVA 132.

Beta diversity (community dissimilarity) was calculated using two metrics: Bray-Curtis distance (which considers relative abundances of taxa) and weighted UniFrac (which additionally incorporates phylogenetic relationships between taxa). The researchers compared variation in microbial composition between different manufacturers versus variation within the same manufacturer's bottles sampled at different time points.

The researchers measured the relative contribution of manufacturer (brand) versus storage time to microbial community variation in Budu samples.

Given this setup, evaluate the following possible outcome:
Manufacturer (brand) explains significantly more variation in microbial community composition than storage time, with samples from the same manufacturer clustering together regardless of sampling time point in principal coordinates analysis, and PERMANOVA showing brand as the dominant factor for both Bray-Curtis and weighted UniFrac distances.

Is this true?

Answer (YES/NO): NO